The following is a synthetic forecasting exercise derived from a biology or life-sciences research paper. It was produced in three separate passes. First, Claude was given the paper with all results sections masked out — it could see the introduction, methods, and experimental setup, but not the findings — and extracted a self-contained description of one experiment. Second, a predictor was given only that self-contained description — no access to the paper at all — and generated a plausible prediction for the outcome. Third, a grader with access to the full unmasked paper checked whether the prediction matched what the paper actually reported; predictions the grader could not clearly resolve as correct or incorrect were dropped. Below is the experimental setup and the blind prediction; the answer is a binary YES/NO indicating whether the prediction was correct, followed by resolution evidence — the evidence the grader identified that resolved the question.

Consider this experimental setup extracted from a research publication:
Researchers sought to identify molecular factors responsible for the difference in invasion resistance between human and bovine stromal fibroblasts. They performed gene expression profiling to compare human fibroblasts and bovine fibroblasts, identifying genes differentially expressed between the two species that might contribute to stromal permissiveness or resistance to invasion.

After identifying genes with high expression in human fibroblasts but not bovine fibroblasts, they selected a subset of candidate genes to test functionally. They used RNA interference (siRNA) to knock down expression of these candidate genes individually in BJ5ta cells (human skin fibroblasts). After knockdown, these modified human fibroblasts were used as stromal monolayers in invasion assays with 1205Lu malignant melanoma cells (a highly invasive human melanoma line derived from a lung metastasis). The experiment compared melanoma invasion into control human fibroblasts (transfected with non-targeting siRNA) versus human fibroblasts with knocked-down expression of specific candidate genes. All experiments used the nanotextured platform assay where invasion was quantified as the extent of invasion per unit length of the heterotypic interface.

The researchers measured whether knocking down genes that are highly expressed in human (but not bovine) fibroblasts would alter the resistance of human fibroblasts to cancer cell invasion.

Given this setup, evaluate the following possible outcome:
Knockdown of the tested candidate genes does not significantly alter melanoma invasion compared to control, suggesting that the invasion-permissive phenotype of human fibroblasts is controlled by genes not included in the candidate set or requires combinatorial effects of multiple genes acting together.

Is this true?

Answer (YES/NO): NO